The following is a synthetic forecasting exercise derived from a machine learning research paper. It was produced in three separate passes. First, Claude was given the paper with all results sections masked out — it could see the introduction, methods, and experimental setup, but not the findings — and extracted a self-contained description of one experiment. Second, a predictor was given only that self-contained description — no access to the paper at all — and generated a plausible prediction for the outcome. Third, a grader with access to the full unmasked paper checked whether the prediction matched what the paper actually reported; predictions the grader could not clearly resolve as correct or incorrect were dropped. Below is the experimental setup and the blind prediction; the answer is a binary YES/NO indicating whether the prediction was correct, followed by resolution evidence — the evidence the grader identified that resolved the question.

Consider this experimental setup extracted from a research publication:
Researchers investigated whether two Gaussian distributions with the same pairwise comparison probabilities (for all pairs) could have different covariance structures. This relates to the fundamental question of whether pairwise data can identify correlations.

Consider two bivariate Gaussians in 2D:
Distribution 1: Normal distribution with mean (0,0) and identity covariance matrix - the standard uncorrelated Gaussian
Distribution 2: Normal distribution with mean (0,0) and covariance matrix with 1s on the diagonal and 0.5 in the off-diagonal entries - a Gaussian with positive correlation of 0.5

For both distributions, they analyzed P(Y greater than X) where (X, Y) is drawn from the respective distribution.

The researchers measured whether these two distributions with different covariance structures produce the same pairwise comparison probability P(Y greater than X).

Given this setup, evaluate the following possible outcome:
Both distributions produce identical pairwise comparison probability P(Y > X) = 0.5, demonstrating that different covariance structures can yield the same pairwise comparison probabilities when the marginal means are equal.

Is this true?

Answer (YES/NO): YES